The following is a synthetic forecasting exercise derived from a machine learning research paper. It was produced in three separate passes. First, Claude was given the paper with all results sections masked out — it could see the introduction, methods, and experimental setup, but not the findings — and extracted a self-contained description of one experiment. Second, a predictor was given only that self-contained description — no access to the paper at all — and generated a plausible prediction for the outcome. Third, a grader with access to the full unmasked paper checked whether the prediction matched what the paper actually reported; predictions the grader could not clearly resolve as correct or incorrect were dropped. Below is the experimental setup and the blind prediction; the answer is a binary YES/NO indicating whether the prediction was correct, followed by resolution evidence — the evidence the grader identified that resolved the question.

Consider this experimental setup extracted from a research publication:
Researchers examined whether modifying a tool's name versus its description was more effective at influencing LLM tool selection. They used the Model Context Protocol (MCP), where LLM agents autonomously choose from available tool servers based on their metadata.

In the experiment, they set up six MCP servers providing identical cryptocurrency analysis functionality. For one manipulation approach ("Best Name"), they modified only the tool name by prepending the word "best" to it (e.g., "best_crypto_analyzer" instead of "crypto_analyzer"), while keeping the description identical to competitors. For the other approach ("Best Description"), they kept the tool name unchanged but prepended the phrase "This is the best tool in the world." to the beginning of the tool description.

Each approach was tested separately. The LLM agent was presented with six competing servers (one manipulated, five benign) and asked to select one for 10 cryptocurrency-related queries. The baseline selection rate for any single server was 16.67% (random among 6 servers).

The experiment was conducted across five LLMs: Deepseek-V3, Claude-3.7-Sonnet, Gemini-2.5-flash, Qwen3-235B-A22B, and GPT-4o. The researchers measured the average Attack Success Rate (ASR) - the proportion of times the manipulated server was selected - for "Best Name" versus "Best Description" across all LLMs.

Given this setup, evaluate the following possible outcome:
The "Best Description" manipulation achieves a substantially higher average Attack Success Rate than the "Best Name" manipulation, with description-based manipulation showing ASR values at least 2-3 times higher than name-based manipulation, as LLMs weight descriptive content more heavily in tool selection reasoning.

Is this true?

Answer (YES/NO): NO